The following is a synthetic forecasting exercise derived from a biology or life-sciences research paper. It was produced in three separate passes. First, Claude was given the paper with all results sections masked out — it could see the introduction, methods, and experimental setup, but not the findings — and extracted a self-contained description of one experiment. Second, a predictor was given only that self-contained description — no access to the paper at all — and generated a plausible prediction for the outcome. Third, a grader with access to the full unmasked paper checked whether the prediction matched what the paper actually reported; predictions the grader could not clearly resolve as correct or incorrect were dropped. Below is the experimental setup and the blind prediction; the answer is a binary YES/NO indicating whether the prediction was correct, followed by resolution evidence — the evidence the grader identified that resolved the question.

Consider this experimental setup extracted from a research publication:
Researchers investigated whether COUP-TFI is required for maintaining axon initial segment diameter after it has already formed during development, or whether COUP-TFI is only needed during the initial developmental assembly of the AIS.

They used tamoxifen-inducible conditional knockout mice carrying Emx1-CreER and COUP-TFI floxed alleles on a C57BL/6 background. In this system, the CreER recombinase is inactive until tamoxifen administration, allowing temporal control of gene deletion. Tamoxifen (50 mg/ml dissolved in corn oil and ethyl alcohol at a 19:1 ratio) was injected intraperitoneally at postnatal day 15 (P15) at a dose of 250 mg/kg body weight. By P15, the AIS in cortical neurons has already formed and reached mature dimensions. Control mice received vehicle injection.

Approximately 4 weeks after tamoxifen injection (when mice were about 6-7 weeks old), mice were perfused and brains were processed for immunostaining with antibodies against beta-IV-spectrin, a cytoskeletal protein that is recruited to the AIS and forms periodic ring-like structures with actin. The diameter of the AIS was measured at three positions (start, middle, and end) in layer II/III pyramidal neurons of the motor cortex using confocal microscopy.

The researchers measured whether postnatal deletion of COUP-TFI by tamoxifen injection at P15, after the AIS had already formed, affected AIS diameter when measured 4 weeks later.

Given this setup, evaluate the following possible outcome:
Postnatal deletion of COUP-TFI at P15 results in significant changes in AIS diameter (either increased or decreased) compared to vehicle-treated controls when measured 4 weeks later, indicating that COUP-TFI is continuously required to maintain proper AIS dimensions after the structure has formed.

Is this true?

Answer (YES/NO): YES